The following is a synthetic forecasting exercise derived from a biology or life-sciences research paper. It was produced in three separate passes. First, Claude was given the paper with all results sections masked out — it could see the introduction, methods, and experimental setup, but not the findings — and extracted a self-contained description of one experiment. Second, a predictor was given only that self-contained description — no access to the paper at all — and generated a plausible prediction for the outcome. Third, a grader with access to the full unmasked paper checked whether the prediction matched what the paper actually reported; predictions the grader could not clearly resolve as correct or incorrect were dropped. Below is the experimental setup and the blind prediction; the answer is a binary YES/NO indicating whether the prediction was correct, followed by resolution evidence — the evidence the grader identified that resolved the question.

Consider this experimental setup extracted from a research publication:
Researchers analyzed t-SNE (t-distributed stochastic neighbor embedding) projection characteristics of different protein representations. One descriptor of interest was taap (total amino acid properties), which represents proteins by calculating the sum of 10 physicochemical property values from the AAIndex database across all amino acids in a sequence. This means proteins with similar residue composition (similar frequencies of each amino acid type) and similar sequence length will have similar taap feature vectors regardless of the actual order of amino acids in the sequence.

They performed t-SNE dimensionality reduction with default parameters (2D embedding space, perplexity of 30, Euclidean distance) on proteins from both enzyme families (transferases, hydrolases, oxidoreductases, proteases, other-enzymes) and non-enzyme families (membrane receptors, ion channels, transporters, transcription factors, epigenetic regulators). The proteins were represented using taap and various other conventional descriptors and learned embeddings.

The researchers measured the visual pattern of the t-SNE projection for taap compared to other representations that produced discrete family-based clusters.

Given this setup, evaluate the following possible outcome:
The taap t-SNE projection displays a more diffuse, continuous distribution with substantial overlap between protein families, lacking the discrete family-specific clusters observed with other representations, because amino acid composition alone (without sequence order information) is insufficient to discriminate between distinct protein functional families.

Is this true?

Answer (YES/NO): NO